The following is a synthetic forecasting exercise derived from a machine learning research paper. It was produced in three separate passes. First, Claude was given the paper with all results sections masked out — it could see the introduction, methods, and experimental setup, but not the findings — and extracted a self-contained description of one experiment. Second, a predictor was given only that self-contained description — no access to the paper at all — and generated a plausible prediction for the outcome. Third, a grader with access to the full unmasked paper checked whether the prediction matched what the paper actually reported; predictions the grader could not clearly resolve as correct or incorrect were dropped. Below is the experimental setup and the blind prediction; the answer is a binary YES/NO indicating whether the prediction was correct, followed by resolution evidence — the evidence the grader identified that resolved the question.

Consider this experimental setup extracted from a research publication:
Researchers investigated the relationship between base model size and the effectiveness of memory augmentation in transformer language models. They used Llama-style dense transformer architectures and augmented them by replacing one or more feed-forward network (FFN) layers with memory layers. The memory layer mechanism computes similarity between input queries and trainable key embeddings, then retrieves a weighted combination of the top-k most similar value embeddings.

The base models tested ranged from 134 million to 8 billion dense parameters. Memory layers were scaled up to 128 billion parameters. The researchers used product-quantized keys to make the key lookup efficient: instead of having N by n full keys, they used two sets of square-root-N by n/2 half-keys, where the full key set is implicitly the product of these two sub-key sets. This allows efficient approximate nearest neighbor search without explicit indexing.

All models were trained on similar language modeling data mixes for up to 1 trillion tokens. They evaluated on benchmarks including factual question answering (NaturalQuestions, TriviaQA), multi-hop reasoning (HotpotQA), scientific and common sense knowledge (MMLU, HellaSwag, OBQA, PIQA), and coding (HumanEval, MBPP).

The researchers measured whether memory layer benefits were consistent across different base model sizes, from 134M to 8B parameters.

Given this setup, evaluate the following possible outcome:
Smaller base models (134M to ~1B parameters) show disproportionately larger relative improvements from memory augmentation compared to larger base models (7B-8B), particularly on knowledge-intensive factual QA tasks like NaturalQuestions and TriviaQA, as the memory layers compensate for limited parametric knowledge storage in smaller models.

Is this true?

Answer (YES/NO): NO